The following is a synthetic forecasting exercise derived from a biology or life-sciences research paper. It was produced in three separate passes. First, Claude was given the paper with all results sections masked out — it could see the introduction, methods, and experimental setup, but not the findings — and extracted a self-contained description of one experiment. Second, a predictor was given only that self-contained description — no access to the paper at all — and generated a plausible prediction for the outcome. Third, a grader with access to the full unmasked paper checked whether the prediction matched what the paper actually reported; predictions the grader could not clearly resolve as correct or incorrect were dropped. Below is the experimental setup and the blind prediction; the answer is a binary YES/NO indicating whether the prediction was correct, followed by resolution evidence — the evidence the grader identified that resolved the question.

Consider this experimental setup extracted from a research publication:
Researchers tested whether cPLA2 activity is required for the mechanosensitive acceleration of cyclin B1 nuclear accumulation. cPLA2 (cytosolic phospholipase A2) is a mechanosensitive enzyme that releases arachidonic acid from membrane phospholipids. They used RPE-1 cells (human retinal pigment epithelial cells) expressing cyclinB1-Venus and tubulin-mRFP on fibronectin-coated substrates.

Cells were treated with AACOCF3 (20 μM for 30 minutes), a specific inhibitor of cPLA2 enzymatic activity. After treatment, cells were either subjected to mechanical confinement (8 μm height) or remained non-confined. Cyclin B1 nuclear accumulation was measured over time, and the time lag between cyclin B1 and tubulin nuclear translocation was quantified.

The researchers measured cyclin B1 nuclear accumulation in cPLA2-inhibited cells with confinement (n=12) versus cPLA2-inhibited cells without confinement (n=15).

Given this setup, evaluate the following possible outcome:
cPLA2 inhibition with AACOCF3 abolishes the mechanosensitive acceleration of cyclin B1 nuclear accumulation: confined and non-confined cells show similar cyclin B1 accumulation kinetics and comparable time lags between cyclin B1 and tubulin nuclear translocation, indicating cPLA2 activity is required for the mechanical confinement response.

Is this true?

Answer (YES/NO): NO